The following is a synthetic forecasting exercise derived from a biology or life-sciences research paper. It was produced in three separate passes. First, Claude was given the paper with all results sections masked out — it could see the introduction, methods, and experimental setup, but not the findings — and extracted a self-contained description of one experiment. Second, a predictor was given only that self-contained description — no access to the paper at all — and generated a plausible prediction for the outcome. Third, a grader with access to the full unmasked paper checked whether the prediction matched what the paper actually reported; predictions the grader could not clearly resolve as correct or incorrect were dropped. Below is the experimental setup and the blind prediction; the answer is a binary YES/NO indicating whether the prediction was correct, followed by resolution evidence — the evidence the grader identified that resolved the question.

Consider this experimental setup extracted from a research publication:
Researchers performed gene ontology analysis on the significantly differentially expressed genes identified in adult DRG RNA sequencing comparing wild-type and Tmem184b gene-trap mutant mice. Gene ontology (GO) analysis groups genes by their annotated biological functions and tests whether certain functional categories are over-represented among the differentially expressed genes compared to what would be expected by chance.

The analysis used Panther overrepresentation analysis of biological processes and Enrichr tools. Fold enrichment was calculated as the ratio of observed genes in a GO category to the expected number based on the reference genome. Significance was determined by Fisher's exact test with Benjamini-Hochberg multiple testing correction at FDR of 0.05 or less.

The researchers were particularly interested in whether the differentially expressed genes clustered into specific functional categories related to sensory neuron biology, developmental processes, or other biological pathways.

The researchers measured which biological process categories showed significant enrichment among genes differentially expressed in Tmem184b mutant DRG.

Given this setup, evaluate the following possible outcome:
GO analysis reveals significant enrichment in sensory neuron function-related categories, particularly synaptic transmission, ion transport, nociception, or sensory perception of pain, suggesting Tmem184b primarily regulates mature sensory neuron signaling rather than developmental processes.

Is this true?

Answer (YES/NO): NO